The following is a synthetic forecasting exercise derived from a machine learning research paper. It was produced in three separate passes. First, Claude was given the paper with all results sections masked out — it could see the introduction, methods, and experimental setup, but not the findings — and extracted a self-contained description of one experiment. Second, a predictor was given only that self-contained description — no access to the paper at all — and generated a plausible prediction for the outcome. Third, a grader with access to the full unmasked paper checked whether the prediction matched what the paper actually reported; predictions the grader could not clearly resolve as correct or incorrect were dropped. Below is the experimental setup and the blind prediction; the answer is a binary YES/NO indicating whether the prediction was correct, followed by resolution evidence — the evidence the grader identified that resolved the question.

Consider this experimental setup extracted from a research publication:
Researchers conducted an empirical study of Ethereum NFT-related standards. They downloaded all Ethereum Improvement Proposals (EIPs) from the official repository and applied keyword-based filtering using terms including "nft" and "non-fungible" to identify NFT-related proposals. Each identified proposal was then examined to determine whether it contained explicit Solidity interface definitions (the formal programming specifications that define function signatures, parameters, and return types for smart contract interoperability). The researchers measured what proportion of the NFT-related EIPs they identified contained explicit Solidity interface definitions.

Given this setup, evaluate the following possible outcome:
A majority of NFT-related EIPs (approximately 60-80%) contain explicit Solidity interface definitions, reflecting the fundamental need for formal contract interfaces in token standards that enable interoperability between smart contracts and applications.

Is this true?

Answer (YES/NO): NO